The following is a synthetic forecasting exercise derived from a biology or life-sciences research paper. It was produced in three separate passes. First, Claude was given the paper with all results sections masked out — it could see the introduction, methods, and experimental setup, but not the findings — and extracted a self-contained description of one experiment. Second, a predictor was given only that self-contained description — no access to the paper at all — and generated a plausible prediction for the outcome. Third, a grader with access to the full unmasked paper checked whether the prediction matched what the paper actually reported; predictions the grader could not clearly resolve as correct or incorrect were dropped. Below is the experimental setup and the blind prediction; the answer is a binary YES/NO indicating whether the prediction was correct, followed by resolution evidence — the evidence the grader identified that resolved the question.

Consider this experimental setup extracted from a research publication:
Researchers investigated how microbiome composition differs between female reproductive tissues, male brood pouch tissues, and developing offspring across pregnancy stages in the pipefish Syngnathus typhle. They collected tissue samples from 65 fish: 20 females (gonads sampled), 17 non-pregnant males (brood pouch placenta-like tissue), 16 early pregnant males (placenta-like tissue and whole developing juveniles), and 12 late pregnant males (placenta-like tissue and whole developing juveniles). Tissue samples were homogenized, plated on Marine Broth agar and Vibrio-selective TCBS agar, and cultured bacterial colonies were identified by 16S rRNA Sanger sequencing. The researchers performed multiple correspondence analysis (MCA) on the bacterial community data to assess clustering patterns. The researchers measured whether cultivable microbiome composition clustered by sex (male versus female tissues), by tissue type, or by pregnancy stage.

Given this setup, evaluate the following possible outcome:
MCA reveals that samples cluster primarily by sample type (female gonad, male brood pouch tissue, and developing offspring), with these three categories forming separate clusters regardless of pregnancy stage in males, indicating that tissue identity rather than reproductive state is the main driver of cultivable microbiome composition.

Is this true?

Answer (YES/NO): NO